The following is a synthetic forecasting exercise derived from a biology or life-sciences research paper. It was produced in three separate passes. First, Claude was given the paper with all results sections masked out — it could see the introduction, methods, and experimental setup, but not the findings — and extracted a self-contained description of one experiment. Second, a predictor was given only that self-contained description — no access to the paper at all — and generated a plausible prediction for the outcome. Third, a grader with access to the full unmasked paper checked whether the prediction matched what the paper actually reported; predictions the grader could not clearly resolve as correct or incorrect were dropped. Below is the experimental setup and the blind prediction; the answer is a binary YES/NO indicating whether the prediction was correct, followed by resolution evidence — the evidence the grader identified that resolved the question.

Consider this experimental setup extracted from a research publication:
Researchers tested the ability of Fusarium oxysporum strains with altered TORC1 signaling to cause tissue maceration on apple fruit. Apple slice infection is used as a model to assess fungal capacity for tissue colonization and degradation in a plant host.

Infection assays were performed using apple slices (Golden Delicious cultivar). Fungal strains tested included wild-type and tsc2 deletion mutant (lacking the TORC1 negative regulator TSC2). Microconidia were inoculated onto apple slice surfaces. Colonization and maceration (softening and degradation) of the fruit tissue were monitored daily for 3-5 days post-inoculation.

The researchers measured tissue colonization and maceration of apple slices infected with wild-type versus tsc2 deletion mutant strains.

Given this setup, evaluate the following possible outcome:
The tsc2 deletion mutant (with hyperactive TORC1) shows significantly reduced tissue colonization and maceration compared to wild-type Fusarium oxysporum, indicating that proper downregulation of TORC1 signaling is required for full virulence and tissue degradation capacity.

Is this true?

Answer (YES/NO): YES